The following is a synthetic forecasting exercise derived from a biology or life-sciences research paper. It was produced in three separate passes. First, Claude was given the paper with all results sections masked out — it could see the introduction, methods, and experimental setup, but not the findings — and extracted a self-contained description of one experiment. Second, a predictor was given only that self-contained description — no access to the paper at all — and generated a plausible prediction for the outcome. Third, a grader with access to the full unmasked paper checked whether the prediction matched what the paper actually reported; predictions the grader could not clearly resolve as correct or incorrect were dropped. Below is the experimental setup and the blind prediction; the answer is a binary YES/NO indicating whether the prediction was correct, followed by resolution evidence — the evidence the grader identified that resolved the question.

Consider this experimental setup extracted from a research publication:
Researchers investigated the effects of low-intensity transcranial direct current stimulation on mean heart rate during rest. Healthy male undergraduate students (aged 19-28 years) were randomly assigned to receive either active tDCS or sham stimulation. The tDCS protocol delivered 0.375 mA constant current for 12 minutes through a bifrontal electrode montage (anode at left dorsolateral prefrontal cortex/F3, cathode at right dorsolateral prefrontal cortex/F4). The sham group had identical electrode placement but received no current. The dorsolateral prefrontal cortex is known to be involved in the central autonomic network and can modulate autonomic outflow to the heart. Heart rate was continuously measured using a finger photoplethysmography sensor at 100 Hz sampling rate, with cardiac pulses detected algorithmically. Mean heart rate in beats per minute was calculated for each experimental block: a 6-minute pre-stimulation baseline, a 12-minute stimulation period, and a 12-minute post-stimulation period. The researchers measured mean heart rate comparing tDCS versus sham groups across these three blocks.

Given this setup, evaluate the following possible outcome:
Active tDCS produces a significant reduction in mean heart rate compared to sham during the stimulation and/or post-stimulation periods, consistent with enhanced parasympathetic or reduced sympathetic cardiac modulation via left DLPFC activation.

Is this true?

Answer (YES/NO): NO